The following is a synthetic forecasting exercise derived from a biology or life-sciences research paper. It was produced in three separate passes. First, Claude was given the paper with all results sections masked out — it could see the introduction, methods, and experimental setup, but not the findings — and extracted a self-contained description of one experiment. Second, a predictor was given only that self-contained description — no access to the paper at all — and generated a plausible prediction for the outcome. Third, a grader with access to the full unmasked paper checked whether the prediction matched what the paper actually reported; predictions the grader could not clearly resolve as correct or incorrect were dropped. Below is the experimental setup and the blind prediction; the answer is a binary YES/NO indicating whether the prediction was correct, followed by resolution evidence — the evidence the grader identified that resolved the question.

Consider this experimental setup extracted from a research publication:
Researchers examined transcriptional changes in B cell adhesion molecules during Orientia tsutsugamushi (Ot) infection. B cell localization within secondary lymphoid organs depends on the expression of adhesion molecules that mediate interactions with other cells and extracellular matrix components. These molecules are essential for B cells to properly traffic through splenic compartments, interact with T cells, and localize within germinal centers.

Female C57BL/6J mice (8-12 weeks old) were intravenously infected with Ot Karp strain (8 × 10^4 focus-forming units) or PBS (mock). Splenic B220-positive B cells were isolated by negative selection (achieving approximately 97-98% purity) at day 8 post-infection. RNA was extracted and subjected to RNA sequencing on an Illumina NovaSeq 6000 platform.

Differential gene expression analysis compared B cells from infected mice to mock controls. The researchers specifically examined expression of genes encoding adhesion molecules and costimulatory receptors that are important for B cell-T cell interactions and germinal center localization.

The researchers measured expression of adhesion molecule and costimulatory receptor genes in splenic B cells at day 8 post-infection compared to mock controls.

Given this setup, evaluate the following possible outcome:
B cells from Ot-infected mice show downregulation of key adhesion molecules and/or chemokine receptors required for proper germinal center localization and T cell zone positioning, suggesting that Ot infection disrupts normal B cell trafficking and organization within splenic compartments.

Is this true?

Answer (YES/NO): YES